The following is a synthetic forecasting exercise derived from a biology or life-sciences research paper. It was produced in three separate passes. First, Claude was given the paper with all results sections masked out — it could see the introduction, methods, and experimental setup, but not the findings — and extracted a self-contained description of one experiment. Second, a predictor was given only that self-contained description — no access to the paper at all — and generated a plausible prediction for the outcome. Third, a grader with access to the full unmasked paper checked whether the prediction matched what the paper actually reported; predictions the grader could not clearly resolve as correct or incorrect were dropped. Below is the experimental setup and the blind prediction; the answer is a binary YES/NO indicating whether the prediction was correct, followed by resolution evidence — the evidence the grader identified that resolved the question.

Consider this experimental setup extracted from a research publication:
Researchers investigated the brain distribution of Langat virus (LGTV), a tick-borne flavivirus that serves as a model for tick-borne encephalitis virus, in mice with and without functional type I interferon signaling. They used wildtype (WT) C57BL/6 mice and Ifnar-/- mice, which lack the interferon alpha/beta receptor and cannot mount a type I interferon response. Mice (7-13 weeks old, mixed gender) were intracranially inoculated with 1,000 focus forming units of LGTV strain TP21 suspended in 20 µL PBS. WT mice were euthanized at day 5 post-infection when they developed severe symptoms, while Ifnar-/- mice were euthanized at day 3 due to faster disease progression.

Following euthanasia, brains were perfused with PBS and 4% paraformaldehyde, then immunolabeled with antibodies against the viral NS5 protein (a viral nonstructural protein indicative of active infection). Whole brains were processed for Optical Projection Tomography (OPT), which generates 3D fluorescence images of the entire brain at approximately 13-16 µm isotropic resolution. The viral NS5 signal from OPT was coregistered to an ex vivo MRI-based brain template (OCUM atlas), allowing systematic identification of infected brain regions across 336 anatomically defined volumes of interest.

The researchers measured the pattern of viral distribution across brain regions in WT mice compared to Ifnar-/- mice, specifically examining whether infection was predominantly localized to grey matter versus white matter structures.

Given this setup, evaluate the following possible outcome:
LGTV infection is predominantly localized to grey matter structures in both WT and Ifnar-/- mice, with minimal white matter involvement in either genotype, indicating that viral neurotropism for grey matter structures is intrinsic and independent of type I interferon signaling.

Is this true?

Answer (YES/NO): NO